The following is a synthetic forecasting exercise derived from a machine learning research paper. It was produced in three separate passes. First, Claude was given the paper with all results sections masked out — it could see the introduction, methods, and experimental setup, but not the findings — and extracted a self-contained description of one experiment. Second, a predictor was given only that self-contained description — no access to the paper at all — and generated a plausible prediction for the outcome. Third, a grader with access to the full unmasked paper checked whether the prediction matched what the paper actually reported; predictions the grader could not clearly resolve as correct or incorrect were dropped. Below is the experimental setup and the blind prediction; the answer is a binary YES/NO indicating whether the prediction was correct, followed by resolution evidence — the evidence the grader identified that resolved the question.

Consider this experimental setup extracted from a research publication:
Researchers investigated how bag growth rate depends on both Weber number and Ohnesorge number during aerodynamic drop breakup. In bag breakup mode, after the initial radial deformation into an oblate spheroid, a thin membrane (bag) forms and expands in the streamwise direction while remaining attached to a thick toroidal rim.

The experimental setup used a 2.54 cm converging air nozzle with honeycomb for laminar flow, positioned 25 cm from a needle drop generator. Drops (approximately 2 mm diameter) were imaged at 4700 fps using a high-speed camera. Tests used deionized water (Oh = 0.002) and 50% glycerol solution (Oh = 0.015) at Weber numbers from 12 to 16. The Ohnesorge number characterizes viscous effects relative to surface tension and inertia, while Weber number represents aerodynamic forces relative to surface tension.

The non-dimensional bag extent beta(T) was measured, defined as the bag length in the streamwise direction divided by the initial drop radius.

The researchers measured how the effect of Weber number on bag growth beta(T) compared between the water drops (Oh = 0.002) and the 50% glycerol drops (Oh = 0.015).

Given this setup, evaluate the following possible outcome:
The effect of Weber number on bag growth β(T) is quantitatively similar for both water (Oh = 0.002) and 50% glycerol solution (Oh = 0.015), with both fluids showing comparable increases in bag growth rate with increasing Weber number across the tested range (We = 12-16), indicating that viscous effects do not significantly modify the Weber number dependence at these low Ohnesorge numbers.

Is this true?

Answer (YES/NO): YES